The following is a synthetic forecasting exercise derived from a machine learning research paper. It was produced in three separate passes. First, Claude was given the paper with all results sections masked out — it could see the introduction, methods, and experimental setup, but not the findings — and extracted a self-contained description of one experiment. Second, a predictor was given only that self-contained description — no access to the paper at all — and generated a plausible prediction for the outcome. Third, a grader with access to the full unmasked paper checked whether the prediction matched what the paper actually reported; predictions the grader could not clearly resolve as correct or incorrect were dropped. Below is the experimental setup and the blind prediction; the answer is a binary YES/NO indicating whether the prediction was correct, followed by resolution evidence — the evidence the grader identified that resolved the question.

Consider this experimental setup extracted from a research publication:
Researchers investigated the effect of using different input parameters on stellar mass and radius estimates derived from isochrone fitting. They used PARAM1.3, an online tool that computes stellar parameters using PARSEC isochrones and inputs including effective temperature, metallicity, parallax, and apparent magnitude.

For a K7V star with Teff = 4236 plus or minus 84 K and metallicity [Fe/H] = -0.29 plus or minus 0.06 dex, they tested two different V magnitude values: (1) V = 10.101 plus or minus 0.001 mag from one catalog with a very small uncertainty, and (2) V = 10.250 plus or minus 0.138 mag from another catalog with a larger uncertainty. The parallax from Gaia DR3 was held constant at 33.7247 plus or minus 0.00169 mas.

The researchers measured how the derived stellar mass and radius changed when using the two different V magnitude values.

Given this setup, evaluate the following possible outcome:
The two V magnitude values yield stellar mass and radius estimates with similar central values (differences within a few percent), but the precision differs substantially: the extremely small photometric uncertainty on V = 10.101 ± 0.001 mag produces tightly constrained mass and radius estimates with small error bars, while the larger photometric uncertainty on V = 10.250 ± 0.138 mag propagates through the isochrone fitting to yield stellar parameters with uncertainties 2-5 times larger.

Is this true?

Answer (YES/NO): NO